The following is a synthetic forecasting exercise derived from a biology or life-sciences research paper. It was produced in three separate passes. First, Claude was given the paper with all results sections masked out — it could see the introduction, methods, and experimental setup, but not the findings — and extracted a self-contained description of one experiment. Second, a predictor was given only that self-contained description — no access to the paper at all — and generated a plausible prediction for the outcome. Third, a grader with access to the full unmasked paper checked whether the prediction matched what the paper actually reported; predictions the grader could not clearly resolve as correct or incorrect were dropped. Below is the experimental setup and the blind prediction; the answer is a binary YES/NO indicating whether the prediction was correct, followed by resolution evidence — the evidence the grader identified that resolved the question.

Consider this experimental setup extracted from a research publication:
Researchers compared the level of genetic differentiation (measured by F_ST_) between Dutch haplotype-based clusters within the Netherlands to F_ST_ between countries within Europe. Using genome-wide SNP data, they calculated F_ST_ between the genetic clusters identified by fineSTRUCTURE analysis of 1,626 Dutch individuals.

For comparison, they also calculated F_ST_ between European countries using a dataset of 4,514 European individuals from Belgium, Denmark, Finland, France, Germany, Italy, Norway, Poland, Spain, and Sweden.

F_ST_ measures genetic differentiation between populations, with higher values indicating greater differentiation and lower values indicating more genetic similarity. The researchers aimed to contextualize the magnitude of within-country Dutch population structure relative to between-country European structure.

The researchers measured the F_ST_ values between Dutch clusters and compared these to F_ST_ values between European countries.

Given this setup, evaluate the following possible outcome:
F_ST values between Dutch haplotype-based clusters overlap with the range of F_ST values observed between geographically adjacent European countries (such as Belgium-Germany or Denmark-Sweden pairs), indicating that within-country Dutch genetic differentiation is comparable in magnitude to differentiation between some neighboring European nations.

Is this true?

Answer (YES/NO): YES